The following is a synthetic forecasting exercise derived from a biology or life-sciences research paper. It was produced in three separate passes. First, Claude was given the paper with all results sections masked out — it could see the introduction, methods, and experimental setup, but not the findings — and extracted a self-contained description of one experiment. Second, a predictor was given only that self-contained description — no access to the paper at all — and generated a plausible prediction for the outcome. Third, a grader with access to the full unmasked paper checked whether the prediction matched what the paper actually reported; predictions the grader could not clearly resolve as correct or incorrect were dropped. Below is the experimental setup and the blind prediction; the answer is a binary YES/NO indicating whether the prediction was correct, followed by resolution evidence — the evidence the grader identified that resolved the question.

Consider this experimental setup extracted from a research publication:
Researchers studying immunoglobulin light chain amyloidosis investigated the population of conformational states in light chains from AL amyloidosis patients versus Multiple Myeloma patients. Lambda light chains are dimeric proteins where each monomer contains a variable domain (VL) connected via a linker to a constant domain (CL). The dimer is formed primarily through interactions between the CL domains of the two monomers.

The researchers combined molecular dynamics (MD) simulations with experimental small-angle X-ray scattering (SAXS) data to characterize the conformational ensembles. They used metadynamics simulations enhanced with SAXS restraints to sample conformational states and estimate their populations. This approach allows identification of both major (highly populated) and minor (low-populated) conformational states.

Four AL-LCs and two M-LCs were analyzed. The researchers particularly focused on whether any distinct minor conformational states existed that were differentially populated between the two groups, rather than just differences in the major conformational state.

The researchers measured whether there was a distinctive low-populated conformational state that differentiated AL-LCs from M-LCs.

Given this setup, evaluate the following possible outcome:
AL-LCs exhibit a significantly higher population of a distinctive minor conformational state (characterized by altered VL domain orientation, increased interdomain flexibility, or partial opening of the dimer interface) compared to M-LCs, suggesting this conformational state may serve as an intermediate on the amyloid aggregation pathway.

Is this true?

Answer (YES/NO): YES